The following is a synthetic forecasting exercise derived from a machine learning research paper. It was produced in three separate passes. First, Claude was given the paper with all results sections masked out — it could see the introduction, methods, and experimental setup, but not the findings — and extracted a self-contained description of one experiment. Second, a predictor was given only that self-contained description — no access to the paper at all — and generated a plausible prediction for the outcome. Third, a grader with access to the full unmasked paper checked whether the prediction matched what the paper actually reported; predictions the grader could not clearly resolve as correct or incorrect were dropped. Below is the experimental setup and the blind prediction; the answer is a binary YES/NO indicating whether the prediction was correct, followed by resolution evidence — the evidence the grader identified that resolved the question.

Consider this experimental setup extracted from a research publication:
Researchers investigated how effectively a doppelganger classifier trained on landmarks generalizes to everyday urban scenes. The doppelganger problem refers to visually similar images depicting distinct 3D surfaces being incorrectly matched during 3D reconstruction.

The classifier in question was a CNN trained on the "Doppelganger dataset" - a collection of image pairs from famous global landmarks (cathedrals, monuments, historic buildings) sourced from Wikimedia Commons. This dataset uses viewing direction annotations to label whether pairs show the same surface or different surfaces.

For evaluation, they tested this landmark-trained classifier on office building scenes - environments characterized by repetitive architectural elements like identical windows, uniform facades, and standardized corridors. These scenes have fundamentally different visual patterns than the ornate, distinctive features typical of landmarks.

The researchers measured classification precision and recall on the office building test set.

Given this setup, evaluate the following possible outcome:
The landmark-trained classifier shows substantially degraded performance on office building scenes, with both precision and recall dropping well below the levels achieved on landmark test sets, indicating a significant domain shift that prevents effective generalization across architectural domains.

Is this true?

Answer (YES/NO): YES